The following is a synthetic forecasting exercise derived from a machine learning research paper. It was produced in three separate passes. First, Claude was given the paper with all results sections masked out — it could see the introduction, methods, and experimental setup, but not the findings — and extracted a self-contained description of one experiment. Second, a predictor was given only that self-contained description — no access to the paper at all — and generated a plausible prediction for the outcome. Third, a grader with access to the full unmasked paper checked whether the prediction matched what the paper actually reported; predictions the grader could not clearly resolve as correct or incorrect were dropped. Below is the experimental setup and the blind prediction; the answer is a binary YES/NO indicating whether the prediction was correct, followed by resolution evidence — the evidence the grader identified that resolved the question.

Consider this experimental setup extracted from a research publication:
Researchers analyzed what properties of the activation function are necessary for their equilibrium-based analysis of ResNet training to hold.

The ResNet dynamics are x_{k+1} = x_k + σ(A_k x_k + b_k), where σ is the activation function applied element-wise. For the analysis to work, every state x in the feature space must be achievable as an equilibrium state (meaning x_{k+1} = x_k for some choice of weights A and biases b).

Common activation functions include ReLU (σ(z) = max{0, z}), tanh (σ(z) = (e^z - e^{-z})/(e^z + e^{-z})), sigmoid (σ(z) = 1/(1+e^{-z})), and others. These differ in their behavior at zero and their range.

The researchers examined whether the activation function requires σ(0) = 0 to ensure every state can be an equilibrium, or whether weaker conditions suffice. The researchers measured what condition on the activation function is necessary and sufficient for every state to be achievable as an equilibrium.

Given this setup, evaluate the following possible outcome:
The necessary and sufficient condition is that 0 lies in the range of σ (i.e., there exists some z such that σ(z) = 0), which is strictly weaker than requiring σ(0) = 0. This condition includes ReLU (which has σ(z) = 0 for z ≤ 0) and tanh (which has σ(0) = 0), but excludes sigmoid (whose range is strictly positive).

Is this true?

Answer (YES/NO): NO